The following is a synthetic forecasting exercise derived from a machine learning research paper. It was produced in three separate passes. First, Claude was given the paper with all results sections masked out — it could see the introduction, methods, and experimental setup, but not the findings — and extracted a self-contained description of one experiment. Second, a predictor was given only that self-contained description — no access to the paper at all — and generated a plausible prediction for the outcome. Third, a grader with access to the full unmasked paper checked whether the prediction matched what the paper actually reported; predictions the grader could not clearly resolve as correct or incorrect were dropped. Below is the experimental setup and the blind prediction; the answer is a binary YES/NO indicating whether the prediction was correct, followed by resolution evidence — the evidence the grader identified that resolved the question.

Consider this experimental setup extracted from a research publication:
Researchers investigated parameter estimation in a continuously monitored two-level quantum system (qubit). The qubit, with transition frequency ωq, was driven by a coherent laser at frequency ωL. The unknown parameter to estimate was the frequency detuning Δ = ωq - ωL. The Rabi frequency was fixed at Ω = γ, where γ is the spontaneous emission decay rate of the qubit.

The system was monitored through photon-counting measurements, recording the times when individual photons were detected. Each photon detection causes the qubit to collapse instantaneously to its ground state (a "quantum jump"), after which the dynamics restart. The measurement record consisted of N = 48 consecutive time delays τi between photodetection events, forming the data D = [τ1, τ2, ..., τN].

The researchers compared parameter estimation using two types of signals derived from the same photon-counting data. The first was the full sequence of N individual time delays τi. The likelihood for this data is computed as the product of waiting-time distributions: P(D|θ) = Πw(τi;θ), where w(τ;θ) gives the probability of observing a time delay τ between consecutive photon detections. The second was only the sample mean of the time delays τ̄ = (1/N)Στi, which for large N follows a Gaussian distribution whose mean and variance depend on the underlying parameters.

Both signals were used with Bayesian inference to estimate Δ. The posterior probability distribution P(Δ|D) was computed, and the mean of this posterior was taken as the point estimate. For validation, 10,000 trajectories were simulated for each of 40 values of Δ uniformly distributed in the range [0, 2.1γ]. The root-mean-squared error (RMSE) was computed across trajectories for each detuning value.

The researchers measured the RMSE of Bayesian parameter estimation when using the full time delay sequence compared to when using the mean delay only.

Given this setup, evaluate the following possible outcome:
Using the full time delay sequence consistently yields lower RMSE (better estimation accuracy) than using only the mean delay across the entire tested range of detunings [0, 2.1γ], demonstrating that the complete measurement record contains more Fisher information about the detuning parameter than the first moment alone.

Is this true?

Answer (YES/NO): YES